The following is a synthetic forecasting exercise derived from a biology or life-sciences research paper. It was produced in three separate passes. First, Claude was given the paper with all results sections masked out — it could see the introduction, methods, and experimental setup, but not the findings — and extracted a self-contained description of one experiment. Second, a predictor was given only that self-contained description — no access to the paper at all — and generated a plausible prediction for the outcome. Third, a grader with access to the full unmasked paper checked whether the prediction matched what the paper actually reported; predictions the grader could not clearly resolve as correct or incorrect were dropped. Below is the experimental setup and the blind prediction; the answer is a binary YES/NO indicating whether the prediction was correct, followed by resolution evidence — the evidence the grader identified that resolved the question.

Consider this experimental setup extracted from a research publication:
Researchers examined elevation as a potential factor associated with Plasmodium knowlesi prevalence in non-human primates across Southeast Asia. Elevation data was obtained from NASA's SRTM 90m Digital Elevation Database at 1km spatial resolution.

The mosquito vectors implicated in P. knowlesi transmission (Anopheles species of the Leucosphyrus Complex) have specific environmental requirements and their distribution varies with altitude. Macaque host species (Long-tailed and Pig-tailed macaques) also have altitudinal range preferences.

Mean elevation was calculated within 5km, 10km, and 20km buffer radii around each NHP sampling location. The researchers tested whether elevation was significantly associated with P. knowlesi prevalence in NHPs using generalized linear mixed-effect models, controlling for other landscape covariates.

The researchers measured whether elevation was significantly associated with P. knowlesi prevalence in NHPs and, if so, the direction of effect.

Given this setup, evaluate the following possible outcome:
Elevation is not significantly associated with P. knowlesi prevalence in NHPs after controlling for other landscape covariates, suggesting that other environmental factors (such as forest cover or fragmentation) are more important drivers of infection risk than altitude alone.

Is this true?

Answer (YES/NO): YES